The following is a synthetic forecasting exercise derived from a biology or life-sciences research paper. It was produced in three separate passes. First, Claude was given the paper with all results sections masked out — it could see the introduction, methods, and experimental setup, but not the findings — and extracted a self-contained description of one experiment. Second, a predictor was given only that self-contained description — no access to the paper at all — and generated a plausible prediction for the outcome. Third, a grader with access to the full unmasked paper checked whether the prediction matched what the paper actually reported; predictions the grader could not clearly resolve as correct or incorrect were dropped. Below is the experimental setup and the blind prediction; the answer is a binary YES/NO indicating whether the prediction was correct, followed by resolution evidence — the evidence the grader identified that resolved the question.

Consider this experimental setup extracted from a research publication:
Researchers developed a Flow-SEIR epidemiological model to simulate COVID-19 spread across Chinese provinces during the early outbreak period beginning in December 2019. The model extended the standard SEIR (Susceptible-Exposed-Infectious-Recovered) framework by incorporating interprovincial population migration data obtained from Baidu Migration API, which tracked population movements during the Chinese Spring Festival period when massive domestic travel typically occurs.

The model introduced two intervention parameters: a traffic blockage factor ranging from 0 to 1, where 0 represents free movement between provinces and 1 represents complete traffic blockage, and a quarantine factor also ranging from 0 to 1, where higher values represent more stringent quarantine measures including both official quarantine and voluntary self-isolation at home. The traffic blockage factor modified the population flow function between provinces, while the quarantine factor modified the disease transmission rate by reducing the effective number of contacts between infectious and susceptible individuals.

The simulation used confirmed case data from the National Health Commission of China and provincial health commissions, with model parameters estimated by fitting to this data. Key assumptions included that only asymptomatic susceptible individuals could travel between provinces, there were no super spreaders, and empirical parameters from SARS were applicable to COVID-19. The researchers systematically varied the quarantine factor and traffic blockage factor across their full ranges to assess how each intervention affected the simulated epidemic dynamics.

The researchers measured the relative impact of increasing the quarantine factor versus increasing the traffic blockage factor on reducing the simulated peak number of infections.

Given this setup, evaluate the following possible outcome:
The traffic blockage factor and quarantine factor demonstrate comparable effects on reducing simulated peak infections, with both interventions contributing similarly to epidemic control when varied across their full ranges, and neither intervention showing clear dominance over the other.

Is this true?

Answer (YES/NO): NO